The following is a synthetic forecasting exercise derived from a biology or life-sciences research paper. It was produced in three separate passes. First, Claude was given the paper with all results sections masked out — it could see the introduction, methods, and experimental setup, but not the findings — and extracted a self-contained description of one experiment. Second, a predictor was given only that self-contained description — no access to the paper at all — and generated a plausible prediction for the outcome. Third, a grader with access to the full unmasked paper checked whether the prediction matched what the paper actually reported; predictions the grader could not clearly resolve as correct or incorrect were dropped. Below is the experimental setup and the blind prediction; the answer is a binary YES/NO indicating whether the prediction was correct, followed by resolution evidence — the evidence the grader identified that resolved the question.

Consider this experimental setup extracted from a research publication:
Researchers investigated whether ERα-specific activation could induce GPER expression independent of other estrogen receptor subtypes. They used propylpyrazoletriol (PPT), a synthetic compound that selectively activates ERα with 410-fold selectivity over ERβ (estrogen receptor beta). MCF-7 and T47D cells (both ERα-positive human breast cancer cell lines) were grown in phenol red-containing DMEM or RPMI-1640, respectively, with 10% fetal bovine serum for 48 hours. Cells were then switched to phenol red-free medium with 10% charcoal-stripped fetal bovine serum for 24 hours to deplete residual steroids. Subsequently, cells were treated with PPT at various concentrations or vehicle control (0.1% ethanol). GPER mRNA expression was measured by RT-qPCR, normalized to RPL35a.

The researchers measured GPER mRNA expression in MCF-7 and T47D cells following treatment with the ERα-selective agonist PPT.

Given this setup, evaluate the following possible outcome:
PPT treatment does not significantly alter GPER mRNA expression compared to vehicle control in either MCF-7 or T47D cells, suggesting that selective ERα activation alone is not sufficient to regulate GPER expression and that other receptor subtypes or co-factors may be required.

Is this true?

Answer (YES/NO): NO